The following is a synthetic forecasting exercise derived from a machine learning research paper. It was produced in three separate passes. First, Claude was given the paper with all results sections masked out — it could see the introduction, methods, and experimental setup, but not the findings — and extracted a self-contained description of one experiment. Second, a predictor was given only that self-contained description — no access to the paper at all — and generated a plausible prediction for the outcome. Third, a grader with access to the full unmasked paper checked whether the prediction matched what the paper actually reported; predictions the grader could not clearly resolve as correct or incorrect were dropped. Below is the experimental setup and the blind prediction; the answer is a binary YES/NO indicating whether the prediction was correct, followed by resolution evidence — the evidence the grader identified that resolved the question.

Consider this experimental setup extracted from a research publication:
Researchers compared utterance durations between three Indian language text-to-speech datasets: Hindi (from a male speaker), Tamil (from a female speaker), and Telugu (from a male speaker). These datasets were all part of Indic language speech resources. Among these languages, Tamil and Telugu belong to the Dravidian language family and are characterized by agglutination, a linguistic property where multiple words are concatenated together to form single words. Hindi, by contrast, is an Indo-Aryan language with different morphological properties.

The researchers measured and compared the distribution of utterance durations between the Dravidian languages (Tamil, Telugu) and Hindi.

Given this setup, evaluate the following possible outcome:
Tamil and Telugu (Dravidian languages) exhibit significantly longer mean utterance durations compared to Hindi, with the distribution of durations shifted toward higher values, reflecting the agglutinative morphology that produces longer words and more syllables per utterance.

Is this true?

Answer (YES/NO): YES